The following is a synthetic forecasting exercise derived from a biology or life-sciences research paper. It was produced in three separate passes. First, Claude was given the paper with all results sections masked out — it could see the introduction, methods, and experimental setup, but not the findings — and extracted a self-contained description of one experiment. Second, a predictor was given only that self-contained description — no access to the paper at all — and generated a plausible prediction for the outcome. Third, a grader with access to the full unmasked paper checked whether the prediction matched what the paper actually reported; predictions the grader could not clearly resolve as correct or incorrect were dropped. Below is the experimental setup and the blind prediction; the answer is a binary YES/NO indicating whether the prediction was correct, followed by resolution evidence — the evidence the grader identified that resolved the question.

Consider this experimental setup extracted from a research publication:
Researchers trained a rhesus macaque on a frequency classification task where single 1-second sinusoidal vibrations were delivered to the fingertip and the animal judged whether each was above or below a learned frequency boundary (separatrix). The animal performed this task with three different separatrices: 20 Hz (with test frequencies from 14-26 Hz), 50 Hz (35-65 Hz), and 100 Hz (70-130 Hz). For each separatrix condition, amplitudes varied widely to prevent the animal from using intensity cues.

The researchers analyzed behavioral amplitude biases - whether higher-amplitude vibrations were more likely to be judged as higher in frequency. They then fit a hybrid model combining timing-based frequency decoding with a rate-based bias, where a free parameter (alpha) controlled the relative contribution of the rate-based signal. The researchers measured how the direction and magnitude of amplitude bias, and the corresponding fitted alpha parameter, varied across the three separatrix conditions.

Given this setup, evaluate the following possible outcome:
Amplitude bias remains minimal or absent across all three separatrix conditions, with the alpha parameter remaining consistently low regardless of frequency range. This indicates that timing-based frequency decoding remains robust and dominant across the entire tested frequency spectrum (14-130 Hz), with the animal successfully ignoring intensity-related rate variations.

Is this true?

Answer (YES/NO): NO